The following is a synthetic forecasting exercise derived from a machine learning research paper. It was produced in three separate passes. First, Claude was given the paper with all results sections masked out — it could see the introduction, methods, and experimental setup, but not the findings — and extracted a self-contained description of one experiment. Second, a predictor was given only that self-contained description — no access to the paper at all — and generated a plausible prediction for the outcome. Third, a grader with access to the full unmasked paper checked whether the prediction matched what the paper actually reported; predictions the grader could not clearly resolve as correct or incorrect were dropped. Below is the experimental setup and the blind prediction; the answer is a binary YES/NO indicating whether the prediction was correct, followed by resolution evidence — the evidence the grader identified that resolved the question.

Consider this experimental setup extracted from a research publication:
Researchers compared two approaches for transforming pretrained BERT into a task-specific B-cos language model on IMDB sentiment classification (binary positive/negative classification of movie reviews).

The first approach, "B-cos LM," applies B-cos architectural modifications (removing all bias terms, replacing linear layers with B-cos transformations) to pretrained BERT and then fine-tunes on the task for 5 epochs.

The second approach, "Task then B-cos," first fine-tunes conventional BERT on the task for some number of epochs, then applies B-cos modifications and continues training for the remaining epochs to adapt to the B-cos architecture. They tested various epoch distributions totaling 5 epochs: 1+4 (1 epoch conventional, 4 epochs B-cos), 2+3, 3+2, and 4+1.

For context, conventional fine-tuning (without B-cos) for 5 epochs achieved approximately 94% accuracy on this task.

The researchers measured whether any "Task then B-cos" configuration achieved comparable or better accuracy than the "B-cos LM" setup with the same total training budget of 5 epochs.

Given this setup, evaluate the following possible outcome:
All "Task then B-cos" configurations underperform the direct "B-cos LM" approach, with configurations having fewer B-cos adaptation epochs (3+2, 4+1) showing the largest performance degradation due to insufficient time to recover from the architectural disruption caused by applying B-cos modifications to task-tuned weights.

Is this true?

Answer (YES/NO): NO